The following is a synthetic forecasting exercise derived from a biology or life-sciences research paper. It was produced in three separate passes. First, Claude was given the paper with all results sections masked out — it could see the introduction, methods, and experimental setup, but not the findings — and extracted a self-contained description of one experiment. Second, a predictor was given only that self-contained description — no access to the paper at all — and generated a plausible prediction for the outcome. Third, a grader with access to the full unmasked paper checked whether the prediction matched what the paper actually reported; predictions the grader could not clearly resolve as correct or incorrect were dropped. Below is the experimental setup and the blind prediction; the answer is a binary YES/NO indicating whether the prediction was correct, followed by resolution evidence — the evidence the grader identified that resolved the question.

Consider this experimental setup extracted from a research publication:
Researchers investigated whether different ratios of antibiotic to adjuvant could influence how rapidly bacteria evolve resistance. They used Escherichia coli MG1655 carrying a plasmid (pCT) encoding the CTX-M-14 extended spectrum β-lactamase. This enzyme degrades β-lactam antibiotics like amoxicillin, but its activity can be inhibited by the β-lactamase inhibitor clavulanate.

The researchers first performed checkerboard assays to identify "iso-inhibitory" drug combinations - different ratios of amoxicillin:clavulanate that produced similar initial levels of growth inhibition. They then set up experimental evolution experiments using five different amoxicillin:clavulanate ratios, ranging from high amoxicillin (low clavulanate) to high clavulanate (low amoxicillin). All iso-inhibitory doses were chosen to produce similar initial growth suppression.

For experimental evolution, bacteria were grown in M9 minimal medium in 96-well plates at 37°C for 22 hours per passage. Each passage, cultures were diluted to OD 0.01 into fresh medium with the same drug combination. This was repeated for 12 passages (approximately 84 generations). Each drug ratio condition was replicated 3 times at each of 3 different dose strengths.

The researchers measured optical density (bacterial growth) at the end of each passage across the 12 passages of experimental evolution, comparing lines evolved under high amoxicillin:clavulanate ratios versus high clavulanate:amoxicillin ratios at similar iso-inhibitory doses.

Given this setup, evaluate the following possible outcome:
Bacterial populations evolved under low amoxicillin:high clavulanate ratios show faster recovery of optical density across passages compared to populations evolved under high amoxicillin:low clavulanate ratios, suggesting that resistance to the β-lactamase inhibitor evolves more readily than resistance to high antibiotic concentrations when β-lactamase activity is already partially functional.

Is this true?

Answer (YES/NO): NO